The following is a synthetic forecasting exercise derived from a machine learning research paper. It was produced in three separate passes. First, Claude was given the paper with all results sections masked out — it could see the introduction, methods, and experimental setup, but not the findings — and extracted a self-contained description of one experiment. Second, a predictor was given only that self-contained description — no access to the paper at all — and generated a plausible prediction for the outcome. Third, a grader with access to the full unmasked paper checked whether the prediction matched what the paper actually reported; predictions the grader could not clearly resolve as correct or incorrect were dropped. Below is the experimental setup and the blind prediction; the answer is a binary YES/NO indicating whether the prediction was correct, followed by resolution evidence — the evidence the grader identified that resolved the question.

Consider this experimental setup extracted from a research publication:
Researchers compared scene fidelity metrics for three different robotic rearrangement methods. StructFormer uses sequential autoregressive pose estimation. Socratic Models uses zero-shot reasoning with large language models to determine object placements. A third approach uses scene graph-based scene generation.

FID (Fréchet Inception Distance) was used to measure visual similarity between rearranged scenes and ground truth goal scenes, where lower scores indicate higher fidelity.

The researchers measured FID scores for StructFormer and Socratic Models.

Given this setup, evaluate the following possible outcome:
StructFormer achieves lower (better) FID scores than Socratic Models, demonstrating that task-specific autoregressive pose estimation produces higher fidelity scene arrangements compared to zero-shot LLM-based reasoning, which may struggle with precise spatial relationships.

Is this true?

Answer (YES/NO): NO